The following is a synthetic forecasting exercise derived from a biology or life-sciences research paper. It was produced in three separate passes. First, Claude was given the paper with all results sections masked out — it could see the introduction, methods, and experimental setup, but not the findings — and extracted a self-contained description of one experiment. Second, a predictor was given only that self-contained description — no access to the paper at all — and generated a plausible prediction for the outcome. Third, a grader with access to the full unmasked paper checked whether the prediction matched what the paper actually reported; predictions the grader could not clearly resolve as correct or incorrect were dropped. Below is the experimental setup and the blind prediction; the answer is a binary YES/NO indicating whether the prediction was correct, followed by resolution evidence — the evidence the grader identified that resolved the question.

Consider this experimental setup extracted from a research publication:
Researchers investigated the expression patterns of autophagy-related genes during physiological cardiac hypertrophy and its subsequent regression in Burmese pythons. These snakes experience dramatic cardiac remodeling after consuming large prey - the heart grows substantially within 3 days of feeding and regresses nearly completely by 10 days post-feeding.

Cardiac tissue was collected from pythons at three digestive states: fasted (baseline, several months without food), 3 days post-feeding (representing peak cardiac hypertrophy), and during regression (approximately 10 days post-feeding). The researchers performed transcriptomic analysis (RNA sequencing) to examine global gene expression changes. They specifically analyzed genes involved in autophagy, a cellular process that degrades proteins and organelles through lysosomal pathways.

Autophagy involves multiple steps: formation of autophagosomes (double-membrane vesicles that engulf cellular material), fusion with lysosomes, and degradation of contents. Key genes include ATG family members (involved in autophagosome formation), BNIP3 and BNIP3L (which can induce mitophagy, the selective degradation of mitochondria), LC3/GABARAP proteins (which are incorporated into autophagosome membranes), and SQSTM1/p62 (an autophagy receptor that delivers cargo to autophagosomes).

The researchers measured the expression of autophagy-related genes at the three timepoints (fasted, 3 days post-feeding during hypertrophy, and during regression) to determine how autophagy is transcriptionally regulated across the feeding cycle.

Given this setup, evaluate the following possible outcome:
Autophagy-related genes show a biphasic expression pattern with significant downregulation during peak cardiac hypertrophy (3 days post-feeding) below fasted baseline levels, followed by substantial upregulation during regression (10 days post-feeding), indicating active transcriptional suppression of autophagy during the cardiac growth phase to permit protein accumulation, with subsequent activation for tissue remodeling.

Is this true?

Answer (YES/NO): YES